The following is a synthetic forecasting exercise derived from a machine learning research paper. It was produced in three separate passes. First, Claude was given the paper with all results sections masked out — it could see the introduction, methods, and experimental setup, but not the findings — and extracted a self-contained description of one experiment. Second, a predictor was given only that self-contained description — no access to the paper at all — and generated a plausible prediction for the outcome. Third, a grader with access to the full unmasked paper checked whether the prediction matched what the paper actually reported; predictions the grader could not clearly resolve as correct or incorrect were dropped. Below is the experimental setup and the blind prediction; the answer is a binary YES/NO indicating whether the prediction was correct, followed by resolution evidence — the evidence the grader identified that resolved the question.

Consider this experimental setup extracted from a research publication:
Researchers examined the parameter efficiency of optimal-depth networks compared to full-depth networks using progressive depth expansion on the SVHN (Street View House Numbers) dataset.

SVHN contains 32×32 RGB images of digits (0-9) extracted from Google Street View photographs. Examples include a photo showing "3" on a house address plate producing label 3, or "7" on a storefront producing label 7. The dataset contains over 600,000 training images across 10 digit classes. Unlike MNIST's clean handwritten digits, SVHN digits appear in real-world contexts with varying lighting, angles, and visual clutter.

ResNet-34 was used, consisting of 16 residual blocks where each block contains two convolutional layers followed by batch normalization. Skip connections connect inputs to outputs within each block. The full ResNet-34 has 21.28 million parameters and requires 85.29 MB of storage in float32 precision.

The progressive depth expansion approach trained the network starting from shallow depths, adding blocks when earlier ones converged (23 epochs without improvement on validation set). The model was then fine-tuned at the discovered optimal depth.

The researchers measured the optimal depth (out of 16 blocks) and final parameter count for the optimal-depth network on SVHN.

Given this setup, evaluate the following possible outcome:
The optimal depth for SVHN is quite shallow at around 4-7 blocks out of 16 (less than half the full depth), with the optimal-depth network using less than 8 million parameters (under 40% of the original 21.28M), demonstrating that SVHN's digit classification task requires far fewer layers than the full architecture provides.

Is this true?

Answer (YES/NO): YES